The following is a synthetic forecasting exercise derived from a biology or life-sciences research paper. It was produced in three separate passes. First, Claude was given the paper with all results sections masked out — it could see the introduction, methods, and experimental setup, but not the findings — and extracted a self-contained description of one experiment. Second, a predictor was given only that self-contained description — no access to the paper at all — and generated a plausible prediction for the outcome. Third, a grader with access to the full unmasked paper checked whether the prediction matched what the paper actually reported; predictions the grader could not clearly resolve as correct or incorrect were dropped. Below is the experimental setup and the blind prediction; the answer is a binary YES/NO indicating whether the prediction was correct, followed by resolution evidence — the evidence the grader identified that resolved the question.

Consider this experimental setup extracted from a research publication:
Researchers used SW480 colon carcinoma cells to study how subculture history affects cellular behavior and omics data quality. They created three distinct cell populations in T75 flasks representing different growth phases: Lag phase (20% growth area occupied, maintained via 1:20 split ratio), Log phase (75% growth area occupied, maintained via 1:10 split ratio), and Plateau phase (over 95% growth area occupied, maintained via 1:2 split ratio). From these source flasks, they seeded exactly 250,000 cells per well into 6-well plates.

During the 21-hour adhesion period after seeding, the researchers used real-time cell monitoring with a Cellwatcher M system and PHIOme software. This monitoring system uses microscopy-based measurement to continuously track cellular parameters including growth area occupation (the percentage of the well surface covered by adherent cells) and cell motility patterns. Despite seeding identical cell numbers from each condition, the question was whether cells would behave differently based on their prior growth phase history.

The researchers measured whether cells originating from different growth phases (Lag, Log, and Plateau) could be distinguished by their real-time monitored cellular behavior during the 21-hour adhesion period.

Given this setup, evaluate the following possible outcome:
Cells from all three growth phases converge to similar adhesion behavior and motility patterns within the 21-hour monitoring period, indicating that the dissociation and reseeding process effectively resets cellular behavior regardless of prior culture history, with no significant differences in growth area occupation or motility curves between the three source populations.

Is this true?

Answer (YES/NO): NO